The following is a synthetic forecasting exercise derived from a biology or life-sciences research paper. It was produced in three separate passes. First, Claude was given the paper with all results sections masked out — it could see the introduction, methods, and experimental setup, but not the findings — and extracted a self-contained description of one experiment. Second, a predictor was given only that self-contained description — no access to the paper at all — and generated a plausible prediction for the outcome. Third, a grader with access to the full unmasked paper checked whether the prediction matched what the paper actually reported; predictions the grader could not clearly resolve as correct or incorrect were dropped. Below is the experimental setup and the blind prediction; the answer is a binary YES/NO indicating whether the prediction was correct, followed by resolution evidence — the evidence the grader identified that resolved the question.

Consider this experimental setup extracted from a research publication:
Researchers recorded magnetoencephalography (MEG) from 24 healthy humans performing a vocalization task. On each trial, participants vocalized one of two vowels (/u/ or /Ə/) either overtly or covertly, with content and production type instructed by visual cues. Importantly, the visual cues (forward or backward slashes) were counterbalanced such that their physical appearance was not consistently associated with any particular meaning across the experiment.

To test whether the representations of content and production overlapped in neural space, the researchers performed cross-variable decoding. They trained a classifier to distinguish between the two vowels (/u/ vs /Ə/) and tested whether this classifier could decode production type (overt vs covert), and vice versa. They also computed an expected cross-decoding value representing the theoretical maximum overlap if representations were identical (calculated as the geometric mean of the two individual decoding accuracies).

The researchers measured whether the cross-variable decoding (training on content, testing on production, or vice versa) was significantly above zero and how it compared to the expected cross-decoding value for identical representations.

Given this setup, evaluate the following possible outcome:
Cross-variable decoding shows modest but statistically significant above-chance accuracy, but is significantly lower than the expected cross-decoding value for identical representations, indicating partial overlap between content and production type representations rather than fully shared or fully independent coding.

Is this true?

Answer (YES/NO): NO